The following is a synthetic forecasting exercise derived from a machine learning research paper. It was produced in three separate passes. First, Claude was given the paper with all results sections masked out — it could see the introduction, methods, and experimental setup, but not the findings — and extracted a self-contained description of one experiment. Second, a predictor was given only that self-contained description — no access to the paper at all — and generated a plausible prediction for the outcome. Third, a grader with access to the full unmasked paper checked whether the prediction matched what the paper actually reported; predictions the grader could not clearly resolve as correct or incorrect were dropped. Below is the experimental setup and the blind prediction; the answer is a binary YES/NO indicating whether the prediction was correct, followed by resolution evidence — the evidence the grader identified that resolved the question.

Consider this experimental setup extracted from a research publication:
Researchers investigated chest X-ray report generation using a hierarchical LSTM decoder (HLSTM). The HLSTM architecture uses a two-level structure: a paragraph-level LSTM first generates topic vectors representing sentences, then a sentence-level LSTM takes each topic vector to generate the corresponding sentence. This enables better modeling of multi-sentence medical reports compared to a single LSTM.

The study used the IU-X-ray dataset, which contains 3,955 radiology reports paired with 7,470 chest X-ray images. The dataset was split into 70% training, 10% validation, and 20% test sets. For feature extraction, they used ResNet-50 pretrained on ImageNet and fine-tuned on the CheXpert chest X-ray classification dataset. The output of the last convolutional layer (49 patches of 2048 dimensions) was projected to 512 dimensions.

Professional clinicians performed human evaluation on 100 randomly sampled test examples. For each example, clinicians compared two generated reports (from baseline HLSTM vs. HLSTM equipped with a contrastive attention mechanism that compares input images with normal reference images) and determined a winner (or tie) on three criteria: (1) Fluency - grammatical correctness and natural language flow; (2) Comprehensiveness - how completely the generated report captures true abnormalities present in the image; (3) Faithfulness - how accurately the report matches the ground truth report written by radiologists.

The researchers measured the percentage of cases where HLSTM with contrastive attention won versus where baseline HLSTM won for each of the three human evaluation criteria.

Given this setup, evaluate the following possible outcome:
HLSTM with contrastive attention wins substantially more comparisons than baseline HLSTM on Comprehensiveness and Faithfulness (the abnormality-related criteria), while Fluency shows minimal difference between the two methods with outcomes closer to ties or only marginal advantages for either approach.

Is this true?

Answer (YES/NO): NO